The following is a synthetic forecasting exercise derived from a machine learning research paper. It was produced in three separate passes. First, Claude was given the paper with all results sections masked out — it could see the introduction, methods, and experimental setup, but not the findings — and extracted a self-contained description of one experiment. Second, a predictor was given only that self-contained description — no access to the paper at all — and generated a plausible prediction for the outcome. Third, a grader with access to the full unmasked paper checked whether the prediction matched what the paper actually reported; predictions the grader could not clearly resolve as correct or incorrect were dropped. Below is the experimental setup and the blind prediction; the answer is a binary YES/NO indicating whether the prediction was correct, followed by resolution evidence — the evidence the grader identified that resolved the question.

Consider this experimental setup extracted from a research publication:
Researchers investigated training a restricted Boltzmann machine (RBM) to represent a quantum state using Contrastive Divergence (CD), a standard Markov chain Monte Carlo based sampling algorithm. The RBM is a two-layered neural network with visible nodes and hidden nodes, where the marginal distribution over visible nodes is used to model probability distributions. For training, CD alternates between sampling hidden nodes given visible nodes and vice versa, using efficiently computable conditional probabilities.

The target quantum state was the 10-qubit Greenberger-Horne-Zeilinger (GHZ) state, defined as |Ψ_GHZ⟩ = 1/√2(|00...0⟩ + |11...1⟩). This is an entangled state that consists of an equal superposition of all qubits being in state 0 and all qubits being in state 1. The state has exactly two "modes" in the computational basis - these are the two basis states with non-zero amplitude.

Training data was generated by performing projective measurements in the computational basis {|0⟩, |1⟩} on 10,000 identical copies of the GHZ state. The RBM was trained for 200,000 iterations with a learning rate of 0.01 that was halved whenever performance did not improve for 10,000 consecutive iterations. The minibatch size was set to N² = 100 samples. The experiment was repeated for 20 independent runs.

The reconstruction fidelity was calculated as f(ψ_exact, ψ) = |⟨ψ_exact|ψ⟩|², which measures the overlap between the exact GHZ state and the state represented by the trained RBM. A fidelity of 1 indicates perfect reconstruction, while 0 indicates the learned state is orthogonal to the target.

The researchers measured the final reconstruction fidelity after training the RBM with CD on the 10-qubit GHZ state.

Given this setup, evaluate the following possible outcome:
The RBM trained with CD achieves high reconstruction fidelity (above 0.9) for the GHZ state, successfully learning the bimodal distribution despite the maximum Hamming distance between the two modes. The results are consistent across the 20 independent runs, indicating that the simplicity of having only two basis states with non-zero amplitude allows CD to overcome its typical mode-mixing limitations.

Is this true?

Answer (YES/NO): NO